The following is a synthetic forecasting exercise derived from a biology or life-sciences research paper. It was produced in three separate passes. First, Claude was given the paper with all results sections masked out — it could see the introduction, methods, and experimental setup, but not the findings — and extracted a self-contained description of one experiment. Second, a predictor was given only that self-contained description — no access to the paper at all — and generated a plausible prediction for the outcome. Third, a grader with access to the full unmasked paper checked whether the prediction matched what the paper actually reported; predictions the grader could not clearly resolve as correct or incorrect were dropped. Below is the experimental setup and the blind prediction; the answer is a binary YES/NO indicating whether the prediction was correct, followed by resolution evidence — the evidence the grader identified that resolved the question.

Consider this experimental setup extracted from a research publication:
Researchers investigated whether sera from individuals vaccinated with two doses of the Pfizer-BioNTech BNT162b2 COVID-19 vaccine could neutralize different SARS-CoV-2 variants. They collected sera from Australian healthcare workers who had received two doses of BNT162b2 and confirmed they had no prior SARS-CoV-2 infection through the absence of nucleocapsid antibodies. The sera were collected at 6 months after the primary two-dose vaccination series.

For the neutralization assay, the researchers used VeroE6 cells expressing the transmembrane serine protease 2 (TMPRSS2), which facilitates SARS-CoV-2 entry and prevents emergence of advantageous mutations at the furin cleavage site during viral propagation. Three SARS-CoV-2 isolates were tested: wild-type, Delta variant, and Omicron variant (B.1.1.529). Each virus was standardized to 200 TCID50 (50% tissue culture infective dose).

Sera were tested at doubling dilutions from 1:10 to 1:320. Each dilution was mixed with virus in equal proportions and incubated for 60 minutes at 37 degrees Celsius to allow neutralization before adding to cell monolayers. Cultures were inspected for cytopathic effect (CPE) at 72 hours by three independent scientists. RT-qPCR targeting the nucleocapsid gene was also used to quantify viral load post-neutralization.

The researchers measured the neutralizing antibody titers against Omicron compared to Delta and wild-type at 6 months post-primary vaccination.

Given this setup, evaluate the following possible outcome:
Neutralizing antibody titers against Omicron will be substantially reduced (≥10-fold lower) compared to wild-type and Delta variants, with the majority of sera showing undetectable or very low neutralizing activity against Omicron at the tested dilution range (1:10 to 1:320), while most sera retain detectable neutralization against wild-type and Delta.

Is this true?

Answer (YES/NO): NO